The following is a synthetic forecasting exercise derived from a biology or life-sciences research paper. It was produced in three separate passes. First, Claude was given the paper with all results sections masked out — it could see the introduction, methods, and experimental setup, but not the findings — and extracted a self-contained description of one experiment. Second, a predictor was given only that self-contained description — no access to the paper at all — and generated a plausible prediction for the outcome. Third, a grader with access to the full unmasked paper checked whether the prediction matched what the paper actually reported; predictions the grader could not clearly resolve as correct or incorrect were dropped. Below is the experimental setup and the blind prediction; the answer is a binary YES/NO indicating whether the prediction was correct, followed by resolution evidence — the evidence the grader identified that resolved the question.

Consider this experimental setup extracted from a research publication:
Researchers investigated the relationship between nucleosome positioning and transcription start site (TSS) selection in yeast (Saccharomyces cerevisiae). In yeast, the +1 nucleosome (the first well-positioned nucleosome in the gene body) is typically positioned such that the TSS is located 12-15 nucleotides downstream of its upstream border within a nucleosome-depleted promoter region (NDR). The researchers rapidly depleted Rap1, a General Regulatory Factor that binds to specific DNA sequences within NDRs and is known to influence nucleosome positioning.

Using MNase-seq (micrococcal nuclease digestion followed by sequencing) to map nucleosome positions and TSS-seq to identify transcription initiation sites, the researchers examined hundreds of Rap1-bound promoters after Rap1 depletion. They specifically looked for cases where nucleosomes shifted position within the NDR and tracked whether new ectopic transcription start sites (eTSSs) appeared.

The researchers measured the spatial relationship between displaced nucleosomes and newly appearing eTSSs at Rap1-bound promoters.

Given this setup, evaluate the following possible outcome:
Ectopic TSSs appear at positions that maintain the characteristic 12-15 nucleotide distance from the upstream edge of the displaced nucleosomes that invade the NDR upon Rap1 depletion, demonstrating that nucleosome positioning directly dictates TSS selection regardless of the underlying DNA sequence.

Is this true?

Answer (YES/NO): NO